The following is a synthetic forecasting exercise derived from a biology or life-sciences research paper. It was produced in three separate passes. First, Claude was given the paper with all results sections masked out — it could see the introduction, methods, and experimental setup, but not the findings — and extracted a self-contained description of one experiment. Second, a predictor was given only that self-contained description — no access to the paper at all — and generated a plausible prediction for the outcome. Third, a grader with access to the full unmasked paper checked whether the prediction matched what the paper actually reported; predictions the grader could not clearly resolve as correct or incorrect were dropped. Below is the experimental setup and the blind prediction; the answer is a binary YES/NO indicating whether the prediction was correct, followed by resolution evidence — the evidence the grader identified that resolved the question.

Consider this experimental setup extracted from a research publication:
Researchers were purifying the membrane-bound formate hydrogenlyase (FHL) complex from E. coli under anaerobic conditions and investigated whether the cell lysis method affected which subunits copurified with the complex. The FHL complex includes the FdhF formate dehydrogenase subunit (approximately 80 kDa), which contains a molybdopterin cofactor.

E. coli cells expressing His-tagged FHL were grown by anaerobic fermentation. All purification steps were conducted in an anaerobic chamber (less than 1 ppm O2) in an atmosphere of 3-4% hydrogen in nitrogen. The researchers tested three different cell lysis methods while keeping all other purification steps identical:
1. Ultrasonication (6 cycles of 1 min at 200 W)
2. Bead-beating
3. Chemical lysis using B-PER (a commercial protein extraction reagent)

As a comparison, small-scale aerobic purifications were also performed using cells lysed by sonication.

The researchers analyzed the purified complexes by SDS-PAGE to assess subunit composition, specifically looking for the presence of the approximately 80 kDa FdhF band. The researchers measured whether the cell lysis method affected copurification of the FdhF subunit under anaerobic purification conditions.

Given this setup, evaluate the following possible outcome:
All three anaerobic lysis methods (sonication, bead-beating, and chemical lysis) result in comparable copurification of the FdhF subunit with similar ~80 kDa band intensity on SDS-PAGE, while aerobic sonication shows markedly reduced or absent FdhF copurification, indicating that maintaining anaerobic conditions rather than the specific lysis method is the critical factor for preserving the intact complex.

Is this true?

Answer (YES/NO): NO